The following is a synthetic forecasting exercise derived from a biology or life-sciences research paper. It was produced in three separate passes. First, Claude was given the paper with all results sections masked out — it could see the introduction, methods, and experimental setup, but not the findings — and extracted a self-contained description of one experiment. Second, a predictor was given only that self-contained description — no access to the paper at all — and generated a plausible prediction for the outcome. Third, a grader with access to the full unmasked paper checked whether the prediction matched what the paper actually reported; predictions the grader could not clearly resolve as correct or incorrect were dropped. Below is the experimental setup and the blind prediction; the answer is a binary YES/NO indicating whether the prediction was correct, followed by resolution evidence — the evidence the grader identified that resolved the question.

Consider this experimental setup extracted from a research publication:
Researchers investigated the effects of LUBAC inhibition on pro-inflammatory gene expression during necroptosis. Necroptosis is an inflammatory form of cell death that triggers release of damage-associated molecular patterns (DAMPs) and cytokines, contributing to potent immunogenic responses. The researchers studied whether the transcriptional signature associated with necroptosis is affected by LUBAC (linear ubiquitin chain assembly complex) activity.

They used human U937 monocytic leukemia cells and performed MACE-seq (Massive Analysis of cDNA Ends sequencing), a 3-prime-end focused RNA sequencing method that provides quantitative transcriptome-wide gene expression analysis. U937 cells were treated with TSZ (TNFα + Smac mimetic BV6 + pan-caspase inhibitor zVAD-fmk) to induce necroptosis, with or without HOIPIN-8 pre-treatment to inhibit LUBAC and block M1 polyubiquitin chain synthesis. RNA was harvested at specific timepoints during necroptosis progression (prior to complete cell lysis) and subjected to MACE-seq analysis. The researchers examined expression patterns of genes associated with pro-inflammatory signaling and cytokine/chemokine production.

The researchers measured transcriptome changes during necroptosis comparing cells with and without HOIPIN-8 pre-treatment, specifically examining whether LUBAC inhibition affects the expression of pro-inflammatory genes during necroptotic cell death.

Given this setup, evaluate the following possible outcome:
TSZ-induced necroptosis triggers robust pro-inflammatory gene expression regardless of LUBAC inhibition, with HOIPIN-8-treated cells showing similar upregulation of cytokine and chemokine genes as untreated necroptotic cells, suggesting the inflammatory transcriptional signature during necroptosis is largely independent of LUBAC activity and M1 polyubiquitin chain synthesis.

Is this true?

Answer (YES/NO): NO